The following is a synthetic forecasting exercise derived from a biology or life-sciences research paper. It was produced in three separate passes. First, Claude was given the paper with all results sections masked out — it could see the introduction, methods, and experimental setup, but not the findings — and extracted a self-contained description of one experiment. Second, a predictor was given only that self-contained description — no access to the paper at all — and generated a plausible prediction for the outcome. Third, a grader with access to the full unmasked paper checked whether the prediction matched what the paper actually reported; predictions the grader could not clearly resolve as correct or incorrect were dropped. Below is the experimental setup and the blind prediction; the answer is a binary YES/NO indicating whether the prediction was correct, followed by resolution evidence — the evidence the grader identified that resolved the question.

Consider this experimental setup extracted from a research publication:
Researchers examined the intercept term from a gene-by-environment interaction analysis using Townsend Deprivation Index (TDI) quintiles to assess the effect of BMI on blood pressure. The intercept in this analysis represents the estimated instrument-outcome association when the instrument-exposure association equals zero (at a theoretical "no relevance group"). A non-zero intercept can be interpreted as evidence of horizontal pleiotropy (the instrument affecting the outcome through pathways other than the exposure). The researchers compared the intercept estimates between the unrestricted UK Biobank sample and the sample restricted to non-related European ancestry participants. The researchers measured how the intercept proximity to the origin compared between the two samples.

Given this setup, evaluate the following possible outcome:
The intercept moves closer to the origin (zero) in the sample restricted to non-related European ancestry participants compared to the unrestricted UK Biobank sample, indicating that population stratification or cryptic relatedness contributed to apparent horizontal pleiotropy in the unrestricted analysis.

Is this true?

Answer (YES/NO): NO